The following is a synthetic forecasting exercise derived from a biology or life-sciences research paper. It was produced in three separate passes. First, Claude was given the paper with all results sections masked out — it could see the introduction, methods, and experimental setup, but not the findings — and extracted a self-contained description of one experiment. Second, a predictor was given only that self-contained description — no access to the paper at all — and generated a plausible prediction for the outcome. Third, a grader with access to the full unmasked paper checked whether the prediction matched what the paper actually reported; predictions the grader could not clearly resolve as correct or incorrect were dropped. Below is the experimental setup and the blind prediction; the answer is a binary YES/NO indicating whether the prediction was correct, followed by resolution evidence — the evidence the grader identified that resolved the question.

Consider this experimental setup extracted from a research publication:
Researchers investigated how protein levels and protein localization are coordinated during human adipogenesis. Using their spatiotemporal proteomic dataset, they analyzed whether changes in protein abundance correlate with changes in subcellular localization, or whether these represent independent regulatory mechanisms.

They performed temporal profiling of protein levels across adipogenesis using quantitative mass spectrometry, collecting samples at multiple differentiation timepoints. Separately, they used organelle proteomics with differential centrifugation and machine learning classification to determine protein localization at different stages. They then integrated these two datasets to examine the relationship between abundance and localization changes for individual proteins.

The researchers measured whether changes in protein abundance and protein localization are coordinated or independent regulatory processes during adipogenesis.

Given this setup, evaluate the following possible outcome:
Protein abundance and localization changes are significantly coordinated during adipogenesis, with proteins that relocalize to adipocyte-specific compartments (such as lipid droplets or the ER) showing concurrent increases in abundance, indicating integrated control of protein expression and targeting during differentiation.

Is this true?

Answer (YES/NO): YES